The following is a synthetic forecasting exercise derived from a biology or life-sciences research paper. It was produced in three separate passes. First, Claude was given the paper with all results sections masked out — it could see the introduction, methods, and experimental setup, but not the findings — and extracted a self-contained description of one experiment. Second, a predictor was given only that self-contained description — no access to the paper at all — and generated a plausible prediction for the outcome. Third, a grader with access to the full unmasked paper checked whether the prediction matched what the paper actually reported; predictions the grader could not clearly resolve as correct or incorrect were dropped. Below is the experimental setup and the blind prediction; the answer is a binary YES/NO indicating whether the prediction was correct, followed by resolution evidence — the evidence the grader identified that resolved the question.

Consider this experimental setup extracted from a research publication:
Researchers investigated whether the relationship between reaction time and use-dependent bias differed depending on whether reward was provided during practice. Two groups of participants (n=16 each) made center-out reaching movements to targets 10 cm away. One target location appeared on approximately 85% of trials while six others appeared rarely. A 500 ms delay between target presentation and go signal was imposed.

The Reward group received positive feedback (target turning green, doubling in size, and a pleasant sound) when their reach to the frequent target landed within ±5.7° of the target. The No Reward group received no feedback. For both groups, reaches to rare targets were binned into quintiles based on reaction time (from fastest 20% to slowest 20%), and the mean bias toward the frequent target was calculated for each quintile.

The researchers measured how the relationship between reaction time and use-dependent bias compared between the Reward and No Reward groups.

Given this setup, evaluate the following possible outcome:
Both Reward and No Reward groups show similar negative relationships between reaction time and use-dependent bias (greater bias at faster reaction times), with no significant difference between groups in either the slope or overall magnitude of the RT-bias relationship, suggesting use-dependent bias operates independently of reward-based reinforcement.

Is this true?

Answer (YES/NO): NO